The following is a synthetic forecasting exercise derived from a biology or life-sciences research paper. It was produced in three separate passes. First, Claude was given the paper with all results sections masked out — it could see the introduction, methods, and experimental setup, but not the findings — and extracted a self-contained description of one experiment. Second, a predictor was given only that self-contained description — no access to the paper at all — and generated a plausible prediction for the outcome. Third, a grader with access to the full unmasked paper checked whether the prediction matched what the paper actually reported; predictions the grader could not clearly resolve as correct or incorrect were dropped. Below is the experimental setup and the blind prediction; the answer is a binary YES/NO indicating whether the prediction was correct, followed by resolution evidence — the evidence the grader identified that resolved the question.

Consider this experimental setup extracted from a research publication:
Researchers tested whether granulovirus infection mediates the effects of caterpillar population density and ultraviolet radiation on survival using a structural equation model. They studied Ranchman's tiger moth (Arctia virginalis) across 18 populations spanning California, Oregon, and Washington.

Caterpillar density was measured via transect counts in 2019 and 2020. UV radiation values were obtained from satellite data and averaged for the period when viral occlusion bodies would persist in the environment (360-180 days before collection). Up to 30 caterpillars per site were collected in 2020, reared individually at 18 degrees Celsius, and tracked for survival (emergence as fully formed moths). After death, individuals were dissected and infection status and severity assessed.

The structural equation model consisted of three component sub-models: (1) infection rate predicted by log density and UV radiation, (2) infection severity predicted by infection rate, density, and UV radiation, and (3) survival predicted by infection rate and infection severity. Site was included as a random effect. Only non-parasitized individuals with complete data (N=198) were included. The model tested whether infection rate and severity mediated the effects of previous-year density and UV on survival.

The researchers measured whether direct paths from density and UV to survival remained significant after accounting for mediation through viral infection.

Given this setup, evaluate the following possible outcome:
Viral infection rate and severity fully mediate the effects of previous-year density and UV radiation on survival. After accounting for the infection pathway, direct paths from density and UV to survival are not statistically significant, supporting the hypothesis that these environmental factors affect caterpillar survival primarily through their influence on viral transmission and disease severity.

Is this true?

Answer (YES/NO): YES